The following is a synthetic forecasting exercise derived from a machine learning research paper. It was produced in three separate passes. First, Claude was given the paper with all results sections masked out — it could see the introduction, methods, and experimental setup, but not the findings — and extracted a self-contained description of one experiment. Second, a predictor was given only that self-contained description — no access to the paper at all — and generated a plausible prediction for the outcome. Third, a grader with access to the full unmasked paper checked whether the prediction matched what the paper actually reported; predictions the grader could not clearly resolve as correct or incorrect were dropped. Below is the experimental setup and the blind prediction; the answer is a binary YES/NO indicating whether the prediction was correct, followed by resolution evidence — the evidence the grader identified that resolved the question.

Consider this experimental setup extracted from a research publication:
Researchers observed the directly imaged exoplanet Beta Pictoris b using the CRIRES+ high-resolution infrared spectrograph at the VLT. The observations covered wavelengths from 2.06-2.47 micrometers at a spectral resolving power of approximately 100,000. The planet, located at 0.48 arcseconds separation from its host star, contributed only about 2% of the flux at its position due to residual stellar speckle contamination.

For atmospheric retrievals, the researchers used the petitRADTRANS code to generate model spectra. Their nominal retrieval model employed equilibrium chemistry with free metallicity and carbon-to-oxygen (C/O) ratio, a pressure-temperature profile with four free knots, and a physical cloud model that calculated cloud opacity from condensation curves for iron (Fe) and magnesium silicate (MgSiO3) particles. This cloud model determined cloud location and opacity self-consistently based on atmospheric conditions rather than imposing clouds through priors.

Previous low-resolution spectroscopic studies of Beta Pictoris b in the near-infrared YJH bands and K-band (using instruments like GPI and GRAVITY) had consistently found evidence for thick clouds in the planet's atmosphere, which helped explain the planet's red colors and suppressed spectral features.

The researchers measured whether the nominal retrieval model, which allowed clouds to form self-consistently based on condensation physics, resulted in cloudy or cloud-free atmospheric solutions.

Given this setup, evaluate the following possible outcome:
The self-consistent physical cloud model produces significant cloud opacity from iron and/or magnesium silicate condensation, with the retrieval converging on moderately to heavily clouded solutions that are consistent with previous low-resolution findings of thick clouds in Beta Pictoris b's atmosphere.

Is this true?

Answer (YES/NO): NO